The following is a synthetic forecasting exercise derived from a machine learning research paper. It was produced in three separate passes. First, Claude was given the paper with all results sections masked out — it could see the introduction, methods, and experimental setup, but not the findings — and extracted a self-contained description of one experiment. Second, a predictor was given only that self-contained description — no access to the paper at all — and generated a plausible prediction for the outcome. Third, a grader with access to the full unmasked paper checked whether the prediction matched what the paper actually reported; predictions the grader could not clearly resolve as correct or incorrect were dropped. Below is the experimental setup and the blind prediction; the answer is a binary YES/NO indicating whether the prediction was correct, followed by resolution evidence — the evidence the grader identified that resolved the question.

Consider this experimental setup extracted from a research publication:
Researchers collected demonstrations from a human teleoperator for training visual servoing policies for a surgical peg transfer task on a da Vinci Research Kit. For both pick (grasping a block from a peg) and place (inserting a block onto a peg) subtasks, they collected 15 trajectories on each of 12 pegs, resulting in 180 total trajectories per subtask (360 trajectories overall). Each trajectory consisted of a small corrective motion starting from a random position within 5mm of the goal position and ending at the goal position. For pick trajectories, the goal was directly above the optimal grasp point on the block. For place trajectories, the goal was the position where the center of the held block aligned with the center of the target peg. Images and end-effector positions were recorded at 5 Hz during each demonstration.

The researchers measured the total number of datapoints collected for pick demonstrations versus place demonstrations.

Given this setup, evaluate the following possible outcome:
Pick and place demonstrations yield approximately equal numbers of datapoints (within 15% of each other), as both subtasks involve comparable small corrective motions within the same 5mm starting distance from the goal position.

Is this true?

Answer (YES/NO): NO